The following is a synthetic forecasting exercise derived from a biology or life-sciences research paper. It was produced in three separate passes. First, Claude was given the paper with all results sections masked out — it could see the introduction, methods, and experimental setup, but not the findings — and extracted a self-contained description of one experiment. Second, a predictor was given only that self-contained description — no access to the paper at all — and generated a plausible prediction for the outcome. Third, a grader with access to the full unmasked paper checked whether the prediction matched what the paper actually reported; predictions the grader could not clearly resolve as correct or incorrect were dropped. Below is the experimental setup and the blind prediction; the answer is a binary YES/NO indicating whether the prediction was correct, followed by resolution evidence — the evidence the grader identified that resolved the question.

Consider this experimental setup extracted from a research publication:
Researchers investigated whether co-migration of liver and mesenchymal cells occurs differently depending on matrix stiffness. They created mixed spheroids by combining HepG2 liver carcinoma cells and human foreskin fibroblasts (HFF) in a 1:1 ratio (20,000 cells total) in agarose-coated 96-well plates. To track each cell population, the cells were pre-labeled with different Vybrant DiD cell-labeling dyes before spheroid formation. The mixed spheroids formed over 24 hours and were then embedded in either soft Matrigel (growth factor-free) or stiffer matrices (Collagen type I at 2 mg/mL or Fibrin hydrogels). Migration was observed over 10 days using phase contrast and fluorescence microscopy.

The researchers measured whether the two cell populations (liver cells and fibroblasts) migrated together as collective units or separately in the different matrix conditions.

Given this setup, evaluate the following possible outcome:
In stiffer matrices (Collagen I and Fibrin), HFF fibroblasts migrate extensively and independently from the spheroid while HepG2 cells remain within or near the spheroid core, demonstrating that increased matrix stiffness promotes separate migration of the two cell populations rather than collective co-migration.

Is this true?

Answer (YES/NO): NO